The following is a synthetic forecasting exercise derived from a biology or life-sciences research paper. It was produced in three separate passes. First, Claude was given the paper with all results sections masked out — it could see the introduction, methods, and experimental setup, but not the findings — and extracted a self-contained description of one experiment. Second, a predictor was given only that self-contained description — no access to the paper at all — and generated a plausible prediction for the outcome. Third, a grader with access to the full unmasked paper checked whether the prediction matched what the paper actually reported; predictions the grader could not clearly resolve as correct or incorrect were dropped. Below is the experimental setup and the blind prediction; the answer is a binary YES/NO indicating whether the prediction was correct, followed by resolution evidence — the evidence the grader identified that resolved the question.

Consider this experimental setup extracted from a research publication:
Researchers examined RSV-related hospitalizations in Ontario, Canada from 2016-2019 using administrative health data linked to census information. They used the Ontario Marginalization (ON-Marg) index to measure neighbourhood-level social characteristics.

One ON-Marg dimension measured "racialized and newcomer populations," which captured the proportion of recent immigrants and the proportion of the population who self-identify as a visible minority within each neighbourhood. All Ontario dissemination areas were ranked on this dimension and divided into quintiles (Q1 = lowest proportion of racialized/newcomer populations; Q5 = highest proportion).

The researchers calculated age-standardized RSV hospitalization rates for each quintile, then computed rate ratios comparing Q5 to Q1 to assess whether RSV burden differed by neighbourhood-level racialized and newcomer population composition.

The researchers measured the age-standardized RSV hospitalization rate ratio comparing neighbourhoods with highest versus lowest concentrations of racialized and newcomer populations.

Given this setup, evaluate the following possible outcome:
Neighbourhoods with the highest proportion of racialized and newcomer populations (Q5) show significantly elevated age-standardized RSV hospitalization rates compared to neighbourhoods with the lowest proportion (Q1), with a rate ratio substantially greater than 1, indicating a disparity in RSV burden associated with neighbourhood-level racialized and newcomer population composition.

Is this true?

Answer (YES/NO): NO